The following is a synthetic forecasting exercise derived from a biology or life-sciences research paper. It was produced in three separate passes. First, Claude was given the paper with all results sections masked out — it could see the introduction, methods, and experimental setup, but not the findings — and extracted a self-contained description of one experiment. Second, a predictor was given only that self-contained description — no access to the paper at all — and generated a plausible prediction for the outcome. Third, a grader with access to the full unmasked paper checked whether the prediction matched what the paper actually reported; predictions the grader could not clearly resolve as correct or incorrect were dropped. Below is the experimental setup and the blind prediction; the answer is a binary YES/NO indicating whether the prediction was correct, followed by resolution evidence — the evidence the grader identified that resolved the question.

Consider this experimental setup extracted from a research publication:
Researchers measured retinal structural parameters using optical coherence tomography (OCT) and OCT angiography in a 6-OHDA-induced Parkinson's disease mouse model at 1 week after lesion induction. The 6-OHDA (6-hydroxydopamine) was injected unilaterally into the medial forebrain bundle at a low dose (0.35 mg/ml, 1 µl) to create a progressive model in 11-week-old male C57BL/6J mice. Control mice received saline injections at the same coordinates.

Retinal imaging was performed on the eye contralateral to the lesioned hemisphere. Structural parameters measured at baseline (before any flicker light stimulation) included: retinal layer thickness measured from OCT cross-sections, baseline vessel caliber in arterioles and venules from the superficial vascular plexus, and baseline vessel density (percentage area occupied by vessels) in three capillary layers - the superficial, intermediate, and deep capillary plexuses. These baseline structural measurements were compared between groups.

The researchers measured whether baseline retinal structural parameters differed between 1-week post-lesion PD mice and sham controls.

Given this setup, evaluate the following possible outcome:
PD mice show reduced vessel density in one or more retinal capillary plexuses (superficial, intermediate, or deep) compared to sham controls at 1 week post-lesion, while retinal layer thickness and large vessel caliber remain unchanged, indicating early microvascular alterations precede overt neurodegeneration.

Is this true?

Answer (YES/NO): NO